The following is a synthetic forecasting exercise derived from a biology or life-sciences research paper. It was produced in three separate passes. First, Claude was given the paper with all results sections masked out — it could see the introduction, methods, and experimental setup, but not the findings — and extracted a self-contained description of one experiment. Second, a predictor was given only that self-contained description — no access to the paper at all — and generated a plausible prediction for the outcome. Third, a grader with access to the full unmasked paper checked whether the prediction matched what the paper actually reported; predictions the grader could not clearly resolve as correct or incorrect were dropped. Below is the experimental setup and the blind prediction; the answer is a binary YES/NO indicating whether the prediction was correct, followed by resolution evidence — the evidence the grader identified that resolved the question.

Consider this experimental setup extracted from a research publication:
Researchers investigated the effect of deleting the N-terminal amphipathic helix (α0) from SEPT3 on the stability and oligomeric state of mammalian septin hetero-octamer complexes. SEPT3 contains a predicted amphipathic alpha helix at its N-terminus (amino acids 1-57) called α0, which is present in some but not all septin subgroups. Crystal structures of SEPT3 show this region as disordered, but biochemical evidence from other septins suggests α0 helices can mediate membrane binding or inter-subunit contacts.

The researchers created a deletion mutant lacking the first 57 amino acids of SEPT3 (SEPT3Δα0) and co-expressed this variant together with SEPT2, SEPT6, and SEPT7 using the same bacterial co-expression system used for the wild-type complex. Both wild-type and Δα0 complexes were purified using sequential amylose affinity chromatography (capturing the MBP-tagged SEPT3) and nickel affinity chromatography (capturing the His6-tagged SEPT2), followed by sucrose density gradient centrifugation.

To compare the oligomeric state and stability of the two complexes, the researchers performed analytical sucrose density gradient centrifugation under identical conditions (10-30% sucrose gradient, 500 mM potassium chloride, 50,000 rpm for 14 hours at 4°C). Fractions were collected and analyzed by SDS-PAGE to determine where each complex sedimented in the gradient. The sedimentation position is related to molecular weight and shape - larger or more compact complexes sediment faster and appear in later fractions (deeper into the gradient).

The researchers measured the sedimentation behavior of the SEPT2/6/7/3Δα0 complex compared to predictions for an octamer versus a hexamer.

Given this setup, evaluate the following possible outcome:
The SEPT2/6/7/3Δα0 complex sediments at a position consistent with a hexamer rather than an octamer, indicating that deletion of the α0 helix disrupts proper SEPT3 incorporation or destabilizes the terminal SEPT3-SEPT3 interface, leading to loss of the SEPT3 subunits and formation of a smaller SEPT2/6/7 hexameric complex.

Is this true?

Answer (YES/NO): NO